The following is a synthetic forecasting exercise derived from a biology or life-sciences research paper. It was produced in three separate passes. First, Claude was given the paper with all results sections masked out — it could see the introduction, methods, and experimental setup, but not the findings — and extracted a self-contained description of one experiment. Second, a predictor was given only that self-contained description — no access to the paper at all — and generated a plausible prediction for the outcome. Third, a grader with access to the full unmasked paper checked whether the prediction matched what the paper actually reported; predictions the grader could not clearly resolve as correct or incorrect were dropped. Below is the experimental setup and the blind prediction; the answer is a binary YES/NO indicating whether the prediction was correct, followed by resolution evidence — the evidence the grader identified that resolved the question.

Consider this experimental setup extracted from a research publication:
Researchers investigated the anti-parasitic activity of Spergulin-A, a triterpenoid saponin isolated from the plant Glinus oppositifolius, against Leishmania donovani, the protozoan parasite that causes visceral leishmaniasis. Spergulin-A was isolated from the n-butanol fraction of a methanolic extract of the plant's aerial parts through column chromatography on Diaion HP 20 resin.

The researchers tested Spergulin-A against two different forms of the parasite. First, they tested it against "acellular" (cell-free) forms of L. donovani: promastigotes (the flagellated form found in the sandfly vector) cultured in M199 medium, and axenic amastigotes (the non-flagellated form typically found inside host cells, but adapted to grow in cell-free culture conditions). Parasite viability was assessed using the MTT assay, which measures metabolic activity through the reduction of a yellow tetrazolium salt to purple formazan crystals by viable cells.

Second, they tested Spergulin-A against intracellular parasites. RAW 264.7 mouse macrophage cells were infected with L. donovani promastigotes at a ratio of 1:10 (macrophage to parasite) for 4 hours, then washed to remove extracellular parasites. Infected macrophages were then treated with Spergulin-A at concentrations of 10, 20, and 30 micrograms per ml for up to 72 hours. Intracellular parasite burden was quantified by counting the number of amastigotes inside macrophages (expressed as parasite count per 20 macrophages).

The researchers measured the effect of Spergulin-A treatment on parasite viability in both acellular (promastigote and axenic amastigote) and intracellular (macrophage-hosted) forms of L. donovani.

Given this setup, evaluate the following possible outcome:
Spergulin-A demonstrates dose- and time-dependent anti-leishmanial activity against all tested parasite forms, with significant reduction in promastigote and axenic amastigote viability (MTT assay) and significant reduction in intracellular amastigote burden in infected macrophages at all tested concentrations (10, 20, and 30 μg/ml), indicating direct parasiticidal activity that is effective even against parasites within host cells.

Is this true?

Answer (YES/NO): NO